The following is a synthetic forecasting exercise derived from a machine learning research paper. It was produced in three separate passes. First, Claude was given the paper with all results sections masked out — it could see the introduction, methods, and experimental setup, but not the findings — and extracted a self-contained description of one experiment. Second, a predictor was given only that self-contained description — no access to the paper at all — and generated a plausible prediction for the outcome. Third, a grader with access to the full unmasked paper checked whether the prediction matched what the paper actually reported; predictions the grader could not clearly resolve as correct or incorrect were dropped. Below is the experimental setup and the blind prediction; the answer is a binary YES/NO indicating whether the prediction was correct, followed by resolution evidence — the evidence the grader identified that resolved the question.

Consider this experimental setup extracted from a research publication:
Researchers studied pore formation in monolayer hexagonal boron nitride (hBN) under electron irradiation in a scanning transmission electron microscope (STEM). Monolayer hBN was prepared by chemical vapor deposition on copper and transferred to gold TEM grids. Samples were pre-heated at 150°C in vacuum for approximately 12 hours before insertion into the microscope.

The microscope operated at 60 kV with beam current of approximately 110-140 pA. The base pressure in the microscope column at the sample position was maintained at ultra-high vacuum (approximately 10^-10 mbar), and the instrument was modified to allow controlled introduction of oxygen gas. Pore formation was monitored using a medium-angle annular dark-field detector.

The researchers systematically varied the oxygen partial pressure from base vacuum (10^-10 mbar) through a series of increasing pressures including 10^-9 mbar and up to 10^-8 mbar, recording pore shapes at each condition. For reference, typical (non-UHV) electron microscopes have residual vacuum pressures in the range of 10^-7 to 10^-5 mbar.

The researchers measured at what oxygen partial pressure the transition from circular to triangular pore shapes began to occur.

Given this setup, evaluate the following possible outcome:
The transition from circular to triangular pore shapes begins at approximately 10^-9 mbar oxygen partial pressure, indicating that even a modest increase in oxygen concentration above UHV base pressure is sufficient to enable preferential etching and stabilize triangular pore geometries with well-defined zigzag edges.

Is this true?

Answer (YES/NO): NO